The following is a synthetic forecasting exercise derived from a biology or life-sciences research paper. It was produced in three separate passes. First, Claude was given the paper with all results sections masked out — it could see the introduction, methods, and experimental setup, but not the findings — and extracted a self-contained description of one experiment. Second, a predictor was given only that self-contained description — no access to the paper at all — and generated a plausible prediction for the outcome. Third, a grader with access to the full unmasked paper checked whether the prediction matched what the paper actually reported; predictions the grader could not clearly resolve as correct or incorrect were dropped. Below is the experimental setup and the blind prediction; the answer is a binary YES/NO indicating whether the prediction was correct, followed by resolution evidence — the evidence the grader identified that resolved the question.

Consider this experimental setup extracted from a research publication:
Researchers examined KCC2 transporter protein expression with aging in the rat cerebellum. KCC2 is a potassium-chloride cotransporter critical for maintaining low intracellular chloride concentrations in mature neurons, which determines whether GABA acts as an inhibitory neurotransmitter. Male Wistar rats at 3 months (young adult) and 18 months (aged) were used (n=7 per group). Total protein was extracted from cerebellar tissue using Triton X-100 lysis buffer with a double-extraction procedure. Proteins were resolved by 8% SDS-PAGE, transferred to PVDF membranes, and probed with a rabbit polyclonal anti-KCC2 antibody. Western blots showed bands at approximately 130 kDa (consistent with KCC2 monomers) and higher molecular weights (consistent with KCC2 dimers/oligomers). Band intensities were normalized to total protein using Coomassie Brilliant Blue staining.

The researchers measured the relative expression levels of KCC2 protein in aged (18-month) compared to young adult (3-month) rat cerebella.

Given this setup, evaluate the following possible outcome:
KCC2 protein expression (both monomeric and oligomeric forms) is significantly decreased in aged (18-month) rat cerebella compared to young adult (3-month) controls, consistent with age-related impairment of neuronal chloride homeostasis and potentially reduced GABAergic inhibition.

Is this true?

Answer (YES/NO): NO